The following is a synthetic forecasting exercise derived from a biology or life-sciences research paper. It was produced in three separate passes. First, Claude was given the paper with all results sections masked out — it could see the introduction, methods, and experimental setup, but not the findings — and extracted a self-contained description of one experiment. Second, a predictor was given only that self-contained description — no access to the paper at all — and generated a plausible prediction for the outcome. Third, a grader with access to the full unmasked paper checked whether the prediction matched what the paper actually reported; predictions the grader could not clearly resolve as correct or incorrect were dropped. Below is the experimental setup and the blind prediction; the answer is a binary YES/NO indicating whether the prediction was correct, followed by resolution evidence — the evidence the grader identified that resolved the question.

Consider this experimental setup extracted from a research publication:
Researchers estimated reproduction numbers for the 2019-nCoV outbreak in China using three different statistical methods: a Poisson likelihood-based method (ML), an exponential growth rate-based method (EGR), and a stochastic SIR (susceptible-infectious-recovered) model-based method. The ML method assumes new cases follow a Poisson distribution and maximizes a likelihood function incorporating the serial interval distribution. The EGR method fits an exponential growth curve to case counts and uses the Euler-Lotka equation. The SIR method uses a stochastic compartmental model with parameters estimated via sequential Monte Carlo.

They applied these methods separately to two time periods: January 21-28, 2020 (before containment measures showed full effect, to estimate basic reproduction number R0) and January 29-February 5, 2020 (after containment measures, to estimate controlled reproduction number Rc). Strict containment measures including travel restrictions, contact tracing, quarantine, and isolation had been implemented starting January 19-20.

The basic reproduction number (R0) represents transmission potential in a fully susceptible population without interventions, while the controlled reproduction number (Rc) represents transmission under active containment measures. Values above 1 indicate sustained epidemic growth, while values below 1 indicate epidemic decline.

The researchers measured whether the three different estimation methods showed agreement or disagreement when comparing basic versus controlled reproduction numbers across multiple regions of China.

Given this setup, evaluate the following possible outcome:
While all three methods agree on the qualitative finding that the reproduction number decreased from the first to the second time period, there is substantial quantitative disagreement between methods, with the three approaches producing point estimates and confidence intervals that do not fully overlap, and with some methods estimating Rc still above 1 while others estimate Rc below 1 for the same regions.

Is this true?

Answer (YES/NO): NO